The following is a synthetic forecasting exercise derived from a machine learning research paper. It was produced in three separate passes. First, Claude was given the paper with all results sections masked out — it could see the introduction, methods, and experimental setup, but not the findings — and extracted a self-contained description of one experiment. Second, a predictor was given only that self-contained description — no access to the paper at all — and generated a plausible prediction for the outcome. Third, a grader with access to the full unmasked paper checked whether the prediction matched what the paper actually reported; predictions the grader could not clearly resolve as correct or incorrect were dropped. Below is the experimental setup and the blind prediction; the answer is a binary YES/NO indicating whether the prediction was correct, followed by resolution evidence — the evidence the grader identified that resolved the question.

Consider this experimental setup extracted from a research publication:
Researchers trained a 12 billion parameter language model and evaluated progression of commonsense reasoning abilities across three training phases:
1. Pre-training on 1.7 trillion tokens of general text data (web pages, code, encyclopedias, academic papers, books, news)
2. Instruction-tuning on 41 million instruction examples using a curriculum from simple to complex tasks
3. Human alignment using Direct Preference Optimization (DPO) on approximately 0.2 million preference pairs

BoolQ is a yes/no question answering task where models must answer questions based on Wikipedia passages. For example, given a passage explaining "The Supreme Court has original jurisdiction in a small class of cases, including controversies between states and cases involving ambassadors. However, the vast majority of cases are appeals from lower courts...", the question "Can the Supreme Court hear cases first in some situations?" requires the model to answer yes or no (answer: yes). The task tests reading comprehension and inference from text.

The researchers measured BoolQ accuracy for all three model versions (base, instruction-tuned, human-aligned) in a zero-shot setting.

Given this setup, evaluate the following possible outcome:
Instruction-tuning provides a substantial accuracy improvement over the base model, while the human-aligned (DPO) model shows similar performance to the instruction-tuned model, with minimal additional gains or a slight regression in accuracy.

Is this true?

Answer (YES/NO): NO